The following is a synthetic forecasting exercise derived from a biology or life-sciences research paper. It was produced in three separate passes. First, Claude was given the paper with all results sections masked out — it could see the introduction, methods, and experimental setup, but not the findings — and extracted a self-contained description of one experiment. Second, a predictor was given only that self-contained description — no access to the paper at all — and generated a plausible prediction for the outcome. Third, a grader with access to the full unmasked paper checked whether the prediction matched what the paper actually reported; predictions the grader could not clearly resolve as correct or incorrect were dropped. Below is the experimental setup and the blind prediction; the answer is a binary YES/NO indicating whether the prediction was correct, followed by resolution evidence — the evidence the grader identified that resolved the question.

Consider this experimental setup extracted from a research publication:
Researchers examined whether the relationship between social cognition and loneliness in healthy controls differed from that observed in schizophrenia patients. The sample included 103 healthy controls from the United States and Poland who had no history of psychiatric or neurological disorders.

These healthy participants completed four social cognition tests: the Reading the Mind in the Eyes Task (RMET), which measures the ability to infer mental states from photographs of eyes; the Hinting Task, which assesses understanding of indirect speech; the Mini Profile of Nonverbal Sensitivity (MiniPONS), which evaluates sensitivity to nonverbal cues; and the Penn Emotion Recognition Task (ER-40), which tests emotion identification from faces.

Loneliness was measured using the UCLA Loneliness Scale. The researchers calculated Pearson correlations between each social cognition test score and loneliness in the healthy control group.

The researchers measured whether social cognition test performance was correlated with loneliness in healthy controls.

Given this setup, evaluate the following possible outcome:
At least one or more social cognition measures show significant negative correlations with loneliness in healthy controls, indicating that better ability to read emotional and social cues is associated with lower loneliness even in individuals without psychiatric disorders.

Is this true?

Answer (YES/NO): YES